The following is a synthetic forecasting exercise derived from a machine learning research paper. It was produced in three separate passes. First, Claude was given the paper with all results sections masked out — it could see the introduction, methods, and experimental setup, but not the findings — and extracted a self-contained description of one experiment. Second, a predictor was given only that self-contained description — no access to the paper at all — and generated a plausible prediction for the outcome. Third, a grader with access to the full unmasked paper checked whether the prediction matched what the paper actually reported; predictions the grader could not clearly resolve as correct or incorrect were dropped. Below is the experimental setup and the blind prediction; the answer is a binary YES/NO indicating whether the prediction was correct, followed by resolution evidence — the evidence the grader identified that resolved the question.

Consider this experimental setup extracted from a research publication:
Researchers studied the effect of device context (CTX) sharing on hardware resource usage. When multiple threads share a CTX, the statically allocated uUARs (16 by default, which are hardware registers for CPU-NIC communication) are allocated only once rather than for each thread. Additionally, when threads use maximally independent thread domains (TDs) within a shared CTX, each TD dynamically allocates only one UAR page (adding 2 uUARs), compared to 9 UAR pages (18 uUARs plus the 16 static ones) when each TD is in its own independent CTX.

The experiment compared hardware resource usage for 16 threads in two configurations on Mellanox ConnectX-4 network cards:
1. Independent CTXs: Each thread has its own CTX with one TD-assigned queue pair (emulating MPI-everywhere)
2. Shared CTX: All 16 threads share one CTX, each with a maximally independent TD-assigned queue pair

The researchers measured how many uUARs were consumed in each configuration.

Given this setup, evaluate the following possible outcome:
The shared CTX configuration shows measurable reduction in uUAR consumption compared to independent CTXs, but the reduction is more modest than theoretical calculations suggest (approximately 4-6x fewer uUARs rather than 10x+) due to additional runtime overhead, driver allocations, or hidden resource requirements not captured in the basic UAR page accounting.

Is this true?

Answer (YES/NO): YES